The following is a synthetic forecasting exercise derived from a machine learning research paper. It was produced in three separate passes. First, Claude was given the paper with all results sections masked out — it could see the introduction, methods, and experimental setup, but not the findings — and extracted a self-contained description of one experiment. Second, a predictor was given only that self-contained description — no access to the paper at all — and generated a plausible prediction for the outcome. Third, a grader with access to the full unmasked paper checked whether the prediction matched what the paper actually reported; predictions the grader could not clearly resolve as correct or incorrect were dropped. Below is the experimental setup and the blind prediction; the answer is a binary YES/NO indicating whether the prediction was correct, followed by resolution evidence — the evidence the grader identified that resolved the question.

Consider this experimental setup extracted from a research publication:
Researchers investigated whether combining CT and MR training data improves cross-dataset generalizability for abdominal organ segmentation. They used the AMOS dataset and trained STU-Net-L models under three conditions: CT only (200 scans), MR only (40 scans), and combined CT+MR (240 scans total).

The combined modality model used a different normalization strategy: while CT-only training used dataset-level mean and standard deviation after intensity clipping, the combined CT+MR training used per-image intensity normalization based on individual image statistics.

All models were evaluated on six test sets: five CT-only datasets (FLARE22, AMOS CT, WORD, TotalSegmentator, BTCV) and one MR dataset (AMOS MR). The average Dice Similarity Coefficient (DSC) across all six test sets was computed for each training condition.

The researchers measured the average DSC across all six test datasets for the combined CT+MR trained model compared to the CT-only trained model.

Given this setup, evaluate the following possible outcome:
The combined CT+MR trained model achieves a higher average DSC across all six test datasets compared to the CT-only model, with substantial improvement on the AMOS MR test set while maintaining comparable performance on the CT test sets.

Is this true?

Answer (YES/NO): YES